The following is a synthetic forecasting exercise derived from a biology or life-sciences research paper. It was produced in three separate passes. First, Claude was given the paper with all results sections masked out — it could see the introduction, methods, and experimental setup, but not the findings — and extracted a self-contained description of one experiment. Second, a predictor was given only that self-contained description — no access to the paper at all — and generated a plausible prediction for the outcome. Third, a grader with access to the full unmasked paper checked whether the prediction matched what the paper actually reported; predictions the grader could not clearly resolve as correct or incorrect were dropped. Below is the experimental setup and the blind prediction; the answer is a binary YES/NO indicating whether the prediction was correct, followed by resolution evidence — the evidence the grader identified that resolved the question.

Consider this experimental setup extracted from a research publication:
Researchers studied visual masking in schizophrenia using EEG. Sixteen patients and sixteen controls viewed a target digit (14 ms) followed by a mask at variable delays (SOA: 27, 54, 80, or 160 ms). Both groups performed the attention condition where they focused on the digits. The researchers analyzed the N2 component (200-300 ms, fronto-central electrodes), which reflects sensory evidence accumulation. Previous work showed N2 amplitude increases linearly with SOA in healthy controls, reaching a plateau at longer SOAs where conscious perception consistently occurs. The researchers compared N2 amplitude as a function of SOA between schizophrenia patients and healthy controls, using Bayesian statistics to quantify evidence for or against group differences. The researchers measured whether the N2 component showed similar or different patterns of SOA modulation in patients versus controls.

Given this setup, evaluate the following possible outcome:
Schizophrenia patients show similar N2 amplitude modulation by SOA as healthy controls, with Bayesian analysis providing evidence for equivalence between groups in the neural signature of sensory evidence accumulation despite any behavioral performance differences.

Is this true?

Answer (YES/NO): YES